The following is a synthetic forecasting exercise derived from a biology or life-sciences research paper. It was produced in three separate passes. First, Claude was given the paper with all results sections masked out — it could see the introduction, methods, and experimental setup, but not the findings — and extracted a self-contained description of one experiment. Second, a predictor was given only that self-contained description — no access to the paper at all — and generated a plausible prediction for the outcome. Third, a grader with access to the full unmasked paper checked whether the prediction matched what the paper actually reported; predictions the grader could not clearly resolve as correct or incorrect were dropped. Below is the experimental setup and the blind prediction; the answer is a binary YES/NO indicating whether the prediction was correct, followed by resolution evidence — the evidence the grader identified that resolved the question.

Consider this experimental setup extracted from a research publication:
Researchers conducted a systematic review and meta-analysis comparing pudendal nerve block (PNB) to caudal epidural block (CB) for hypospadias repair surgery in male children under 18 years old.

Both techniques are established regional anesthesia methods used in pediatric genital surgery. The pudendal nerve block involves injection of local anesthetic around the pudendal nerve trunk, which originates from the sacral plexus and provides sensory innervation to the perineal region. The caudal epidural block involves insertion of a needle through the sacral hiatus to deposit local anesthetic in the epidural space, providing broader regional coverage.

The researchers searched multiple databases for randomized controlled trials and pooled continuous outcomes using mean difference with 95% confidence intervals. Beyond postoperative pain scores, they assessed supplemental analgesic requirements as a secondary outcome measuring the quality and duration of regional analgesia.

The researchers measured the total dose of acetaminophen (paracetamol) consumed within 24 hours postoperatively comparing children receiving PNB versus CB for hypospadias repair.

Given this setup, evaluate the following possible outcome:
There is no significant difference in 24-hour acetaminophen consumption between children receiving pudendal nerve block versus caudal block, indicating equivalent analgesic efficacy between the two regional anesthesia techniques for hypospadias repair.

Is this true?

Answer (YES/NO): YES